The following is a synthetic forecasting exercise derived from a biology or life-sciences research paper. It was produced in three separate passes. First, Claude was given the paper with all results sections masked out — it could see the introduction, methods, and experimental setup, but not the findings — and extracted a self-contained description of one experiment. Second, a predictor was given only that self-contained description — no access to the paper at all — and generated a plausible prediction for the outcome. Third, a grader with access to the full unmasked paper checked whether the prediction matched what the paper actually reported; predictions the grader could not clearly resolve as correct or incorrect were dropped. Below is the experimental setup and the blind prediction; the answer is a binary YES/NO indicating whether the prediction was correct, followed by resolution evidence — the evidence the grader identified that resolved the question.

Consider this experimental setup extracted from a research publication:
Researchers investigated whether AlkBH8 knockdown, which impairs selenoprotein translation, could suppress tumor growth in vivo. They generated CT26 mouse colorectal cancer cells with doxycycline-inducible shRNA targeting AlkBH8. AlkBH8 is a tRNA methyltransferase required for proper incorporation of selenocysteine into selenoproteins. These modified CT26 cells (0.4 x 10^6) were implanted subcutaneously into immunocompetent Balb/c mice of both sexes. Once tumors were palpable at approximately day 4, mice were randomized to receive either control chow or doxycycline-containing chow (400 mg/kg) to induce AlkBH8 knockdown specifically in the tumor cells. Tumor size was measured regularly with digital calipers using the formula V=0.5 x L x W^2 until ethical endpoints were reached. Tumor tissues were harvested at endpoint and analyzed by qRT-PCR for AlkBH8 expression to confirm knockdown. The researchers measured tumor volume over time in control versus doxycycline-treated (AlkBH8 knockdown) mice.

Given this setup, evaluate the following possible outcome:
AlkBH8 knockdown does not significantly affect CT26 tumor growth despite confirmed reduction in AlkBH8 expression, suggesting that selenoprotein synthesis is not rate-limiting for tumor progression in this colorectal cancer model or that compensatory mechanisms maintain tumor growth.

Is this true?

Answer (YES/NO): NO